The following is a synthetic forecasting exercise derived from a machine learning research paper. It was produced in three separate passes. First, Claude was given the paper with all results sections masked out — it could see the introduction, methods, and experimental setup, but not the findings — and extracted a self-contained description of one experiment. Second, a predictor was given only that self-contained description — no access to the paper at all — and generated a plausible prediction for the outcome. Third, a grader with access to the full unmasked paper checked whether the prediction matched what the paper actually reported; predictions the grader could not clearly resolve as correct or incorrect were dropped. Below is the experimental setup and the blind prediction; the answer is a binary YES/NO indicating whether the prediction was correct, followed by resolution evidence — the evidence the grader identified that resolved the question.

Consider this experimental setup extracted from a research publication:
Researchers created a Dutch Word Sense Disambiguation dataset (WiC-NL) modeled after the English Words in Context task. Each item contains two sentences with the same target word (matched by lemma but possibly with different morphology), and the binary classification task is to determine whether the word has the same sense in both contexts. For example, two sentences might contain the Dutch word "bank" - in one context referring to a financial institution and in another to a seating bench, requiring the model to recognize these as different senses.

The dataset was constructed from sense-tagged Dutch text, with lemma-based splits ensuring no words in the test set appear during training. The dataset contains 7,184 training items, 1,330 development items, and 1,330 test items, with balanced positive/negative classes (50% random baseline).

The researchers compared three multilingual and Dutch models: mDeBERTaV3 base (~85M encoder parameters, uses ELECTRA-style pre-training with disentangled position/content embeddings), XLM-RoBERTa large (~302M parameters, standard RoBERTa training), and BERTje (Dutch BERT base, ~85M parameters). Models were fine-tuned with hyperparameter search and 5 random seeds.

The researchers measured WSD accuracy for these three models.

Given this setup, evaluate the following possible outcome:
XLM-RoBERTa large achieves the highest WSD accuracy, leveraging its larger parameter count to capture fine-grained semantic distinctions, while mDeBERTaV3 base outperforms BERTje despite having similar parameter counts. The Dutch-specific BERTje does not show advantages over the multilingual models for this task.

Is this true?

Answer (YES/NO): YES